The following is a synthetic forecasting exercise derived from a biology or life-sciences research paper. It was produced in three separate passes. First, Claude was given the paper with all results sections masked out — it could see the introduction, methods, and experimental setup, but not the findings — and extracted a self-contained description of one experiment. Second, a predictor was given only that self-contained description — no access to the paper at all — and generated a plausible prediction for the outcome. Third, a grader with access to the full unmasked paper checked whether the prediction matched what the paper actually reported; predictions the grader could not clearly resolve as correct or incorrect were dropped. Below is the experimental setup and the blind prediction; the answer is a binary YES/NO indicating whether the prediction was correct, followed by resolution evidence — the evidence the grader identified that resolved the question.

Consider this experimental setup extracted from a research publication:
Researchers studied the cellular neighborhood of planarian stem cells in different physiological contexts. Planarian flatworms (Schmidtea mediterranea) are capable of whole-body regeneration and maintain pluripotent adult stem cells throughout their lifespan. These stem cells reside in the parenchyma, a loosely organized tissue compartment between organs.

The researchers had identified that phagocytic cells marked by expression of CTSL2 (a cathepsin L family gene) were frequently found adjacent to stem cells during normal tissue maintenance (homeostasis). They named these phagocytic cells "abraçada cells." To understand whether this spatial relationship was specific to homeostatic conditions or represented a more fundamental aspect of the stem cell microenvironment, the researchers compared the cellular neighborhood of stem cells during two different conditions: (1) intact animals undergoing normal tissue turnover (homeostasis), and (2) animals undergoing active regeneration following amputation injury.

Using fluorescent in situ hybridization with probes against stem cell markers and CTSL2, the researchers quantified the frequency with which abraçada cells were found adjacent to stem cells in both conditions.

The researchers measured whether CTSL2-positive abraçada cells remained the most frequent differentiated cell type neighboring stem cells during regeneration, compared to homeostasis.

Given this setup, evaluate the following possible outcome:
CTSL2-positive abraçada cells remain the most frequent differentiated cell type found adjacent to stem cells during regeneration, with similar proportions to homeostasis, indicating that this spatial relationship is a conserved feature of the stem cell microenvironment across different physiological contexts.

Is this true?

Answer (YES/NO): YES